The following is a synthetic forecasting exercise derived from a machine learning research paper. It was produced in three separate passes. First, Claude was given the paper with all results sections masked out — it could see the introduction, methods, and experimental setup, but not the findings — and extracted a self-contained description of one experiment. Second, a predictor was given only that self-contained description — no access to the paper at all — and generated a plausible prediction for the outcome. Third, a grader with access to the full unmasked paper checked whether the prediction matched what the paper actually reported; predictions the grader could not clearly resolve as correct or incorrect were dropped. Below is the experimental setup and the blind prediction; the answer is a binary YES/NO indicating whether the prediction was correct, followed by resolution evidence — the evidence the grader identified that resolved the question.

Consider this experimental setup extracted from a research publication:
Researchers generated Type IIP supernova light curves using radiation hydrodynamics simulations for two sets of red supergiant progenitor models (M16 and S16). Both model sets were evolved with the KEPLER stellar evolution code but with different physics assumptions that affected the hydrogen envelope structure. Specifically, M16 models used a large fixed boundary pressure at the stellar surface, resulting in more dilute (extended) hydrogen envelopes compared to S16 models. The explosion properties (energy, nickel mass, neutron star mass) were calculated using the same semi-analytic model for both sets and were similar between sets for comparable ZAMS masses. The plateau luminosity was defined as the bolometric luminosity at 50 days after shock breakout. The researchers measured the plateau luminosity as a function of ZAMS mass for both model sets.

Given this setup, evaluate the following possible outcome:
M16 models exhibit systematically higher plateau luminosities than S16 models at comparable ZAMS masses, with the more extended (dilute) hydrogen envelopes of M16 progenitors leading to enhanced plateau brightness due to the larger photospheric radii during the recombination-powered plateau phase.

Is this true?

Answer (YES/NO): YES